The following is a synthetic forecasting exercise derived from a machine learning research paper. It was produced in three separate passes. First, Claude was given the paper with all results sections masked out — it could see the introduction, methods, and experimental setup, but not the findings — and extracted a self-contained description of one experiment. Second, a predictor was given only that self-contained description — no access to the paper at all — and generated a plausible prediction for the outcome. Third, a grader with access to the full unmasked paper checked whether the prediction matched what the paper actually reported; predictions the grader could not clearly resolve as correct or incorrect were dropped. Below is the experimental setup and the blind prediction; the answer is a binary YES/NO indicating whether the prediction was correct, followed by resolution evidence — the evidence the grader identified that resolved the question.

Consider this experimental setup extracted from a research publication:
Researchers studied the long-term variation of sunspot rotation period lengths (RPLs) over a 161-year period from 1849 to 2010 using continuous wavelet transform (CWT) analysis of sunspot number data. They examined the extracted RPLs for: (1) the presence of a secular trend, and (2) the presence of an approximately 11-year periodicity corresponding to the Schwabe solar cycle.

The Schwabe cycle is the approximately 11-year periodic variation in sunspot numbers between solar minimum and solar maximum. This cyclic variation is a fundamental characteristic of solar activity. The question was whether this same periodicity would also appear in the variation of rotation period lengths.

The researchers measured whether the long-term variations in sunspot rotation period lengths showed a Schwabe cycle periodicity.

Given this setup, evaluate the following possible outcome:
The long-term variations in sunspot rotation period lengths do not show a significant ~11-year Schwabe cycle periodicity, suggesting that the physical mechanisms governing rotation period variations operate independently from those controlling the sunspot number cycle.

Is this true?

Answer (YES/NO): YES